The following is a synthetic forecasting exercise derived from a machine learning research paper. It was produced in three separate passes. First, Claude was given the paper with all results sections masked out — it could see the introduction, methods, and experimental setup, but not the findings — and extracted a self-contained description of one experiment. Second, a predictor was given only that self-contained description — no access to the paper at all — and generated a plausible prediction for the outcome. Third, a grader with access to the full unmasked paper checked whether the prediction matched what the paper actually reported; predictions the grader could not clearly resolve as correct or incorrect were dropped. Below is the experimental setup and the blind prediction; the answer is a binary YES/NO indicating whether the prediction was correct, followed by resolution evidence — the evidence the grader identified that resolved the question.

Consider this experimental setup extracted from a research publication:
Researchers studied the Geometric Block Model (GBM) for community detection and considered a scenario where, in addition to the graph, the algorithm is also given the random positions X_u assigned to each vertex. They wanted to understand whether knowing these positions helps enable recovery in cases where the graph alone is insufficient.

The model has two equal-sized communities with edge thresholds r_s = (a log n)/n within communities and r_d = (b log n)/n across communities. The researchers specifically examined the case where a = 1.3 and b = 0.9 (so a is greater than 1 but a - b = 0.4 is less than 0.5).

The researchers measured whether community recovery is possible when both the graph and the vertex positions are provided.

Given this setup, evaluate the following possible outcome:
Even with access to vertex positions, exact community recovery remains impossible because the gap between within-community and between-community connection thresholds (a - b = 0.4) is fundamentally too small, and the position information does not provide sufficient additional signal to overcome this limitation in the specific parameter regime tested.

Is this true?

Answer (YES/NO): YES